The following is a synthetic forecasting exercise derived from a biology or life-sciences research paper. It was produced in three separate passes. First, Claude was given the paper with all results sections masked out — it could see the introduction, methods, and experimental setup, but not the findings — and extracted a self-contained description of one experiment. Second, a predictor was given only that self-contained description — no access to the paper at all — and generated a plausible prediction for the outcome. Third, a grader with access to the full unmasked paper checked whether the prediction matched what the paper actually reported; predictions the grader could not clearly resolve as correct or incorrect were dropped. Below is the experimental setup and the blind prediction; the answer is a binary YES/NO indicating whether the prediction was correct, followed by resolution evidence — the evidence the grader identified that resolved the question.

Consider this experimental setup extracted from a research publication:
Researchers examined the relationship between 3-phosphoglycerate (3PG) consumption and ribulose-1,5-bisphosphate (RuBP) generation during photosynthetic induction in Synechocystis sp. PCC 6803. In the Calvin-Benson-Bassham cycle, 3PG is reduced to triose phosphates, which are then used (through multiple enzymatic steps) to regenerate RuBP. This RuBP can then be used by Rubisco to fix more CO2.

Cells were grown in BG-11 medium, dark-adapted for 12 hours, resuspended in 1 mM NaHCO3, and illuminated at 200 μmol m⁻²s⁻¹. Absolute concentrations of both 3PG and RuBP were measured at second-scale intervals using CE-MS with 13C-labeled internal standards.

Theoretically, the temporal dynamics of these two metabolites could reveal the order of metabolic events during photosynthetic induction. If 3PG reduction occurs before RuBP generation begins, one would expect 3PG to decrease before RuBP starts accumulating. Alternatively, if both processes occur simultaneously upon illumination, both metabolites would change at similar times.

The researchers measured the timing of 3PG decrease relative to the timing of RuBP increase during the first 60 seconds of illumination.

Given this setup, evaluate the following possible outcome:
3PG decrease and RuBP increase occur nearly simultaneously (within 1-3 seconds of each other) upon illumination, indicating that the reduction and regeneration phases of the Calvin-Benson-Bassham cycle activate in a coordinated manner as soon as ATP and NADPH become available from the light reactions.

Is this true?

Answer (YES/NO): NO